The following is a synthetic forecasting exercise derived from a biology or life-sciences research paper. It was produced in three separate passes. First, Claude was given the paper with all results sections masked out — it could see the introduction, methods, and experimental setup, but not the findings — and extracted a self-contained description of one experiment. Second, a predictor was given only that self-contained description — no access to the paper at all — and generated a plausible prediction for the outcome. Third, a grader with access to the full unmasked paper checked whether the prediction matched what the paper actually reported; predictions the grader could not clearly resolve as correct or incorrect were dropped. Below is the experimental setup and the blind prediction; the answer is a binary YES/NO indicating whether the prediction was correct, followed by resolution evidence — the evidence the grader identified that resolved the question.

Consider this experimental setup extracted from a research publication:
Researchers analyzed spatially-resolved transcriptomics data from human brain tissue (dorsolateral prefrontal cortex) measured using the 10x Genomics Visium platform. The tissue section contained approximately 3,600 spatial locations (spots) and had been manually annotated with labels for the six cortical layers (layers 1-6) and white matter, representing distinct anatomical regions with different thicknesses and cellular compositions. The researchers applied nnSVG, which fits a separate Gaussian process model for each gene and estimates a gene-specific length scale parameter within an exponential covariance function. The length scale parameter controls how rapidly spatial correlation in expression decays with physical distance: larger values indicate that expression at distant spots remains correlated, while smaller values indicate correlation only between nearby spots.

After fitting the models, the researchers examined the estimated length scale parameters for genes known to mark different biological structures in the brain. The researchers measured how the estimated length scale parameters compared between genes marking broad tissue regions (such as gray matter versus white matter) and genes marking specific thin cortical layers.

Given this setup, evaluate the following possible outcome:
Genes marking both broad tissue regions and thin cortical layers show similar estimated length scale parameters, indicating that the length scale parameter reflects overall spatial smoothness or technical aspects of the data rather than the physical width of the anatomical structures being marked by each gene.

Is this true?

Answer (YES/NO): NO